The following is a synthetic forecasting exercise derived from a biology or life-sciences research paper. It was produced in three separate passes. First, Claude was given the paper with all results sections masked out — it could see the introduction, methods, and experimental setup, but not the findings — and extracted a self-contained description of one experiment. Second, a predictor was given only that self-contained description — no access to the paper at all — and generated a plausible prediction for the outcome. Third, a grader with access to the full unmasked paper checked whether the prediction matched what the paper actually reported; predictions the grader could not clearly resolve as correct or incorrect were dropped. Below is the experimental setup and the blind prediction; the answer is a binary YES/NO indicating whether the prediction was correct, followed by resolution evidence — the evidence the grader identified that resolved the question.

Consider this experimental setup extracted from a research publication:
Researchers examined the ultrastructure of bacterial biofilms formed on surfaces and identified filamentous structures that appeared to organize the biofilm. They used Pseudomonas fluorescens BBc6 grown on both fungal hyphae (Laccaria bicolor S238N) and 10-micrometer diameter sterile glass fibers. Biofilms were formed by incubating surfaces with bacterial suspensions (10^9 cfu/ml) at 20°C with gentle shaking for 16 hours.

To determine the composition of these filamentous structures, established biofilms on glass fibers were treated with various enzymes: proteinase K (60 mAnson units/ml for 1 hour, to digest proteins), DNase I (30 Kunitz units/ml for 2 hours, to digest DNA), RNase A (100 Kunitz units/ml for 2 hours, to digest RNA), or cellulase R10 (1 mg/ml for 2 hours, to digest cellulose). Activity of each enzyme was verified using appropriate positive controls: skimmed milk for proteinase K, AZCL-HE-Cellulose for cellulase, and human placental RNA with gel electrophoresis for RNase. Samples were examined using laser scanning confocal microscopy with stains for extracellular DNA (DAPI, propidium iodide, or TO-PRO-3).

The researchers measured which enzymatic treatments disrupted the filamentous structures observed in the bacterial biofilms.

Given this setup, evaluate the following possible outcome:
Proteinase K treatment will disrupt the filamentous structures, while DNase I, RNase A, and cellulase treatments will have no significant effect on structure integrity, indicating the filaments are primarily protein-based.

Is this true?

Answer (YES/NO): NO